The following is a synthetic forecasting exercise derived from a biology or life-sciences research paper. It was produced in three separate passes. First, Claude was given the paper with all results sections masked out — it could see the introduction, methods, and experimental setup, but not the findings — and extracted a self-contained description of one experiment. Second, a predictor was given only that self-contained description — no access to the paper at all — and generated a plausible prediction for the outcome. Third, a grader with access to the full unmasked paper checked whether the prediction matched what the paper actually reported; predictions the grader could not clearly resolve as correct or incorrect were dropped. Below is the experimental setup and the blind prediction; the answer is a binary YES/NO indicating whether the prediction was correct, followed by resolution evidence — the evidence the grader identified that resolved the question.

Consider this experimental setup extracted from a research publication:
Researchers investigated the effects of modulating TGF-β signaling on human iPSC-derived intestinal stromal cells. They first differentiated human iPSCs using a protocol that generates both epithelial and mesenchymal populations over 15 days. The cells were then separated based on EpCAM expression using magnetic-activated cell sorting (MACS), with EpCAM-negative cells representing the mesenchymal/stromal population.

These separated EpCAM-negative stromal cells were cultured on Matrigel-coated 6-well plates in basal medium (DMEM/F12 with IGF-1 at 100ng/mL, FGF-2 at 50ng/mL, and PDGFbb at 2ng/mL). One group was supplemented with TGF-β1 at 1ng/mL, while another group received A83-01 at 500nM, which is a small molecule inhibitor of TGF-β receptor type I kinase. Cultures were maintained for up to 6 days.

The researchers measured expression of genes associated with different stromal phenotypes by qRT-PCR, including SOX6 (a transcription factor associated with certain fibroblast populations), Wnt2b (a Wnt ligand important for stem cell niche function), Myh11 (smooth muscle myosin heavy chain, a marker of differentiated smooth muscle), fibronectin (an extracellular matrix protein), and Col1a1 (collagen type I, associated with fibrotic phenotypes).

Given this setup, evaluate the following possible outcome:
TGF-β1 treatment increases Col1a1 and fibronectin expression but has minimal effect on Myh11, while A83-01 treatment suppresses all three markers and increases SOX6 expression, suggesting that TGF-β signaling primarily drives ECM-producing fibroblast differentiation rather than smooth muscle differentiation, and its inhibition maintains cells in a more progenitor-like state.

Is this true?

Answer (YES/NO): NO